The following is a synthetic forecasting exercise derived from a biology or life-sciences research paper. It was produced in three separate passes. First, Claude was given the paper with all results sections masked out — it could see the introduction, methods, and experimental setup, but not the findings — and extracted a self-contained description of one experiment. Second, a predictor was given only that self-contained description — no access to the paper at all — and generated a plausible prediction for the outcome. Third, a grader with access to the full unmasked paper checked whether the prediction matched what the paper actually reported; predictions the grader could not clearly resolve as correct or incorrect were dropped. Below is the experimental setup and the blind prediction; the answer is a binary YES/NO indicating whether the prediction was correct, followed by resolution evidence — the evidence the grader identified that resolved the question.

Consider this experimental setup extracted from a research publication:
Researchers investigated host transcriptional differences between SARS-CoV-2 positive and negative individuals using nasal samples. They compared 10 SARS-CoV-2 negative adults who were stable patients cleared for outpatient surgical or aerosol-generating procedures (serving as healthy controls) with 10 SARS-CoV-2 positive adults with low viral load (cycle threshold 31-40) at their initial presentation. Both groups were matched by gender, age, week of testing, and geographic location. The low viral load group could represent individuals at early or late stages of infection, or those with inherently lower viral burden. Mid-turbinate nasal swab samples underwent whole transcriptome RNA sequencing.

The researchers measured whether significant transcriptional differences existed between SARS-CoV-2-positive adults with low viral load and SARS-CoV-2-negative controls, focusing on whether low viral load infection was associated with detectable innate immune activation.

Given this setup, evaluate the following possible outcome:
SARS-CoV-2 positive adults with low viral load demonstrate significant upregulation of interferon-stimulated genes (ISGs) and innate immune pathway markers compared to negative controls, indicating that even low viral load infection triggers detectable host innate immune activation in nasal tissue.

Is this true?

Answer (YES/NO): NO